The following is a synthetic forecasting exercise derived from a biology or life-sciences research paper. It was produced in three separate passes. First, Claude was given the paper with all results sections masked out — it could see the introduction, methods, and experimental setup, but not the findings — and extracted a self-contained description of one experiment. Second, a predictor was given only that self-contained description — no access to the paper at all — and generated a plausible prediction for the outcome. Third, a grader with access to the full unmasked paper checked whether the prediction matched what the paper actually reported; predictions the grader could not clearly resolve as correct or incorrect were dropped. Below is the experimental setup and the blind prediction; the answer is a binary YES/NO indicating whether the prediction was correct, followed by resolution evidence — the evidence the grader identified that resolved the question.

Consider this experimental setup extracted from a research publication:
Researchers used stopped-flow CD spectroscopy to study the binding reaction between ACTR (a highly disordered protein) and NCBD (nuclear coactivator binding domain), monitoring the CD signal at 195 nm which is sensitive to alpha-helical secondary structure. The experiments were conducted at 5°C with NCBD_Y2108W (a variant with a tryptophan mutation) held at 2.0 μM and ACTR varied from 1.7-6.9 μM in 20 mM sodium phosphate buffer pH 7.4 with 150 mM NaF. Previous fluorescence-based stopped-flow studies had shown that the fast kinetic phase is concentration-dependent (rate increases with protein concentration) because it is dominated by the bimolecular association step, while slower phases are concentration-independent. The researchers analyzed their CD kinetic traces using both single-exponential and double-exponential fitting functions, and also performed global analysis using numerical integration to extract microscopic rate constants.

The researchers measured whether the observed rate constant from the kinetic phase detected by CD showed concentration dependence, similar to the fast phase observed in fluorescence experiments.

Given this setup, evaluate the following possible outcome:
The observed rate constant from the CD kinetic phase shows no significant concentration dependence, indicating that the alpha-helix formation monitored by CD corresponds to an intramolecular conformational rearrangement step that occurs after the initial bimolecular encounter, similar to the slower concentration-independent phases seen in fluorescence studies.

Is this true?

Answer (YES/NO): NO